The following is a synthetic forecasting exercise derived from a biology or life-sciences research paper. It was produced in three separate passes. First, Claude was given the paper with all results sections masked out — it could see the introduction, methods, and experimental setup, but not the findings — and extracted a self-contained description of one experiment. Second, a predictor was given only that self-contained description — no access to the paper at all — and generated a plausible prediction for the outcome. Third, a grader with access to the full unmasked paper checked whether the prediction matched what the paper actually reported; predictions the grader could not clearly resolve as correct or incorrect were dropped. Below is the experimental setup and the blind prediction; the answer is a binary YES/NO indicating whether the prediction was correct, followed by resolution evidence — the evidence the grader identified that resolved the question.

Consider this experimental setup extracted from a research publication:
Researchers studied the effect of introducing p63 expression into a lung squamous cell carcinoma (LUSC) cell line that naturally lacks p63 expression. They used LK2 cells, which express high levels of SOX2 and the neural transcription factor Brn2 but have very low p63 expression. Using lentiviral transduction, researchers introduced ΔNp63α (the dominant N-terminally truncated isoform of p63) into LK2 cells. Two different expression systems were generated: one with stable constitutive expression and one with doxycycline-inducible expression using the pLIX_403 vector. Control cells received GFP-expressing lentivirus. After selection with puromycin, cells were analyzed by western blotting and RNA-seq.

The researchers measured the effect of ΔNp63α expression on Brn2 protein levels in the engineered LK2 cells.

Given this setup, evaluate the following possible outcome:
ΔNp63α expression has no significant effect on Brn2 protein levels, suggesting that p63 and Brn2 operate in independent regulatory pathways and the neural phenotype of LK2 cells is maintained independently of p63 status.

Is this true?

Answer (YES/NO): NO